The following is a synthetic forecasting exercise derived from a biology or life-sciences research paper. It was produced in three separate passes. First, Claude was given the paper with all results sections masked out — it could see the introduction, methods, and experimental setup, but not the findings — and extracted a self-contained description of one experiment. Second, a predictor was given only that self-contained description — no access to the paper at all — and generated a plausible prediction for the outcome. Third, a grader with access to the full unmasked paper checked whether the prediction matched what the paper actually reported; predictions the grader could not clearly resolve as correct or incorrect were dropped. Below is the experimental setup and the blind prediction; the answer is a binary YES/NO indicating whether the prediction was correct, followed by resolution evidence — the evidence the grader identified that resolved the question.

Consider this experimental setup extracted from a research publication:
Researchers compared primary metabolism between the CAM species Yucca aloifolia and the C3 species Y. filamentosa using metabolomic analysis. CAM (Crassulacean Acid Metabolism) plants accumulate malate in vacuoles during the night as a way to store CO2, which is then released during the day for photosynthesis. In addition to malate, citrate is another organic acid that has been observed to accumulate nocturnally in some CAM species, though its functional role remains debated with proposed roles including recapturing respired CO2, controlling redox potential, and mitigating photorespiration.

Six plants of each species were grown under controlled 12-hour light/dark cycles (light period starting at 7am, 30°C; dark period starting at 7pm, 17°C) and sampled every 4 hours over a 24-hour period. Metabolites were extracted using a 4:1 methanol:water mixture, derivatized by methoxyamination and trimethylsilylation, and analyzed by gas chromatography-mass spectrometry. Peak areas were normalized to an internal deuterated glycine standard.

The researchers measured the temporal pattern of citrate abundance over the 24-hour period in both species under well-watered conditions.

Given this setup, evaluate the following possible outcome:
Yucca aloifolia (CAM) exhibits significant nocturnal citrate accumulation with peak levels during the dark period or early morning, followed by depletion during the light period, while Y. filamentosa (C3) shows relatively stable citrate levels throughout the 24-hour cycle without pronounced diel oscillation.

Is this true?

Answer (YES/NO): YES